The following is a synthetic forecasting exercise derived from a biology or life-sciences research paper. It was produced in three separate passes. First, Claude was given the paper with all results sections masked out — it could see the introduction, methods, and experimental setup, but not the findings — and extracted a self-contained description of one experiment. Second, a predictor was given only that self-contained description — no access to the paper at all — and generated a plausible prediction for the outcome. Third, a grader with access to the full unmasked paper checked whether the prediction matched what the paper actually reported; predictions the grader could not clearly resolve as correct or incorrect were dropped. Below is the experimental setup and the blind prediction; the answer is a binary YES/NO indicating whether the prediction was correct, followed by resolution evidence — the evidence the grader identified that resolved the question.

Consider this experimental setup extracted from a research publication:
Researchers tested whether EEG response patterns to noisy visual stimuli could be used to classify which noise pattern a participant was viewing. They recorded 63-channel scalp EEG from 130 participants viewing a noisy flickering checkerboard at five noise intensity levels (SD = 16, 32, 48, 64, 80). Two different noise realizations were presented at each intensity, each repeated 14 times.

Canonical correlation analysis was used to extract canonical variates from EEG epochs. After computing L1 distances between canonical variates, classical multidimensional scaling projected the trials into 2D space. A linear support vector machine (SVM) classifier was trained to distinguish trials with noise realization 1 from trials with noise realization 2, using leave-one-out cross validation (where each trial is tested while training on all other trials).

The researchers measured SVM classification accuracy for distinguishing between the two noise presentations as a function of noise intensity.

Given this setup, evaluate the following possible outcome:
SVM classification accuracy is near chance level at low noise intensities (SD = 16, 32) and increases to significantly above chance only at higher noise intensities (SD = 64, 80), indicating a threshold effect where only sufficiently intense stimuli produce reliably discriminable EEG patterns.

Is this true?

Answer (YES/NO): NO